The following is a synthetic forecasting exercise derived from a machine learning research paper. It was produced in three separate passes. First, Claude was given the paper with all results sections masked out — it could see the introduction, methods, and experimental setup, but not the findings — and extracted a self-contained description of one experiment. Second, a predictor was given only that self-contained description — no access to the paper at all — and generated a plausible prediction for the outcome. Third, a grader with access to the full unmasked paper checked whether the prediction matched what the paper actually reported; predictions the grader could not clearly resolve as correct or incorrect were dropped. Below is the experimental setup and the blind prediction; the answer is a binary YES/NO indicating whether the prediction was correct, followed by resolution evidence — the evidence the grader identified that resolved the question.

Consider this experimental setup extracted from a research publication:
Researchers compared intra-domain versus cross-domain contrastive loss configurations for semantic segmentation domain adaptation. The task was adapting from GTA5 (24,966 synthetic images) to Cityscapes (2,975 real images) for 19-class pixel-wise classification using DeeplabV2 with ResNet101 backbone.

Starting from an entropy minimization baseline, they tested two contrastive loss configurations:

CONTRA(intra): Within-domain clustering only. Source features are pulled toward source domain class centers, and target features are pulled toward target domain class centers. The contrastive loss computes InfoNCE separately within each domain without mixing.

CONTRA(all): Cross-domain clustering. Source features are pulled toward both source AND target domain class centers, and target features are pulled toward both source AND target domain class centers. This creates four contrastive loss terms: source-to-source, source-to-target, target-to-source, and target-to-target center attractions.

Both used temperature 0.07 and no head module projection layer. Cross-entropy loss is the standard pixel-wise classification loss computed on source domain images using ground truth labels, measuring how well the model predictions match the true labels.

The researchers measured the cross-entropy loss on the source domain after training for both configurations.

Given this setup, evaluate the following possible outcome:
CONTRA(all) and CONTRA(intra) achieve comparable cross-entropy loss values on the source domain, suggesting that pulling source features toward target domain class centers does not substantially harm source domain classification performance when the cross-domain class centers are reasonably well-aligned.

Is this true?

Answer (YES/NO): NO